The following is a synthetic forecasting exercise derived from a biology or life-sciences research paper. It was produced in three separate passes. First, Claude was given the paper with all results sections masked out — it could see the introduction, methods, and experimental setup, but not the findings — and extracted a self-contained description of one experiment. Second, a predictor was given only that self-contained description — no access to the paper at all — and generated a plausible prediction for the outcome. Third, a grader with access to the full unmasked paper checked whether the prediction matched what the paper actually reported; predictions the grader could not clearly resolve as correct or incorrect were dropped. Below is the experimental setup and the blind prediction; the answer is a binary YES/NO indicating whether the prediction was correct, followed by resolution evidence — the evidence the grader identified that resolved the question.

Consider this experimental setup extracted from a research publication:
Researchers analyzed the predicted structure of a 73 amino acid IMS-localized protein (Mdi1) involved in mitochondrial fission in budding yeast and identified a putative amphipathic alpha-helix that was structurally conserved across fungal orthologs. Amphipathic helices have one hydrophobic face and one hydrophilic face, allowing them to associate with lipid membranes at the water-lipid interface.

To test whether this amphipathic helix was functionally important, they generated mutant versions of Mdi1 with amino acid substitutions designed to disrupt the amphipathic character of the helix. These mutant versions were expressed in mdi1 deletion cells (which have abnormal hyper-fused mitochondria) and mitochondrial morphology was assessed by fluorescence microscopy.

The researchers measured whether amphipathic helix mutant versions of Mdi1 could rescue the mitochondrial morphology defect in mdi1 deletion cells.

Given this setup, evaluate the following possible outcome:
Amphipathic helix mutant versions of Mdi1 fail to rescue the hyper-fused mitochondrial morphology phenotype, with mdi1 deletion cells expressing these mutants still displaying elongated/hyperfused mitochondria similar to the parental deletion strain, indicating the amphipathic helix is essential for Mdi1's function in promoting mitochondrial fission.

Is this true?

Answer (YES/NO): NO